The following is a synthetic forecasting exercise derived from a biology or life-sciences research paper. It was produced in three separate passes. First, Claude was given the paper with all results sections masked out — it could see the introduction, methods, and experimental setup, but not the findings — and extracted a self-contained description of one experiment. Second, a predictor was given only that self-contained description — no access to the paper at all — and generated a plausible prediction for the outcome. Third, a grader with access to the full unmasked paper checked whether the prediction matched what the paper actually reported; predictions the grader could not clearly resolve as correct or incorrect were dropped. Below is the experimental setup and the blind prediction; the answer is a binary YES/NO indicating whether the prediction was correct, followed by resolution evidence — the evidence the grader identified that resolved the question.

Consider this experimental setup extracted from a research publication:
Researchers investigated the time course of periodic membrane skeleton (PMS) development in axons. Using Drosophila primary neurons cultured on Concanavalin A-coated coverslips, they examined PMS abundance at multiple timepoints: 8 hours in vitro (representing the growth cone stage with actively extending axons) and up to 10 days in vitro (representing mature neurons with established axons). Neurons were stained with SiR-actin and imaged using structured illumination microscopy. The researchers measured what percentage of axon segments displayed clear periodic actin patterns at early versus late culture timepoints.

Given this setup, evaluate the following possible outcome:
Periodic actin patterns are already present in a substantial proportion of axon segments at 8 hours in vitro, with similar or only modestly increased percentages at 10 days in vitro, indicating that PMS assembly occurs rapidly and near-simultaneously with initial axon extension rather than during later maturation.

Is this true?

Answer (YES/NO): NO